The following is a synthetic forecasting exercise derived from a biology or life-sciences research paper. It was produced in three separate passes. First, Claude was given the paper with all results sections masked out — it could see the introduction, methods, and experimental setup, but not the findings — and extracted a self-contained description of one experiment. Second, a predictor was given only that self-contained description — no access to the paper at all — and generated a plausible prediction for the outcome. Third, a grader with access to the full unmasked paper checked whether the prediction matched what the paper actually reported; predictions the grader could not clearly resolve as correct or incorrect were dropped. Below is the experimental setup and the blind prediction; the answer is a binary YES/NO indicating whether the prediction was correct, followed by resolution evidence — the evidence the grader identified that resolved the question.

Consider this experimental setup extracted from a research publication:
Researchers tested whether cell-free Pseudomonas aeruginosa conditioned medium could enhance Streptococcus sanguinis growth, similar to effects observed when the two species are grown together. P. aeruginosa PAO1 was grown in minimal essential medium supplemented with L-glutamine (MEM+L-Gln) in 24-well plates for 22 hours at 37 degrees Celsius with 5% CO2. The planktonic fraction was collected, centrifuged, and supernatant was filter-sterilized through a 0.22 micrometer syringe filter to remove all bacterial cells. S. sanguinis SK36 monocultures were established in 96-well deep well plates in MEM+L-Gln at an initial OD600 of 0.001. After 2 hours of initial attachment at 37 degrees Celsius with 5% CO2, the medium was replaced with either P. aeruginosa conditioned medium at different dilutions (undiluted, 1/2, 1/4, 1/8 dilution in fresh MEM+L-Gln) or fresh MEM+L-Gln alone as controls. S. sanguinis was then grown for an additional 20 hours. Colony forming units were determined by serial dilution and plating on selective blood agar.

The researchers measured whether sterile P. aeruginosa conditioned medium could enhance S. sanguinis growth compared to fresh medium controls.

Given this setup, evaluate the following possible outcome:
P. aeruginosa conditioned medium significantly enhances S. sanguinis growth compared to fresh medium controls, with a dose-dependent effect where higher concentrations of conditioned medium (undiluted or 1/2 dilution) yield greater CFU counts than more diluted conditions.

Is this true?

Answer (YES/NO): NO